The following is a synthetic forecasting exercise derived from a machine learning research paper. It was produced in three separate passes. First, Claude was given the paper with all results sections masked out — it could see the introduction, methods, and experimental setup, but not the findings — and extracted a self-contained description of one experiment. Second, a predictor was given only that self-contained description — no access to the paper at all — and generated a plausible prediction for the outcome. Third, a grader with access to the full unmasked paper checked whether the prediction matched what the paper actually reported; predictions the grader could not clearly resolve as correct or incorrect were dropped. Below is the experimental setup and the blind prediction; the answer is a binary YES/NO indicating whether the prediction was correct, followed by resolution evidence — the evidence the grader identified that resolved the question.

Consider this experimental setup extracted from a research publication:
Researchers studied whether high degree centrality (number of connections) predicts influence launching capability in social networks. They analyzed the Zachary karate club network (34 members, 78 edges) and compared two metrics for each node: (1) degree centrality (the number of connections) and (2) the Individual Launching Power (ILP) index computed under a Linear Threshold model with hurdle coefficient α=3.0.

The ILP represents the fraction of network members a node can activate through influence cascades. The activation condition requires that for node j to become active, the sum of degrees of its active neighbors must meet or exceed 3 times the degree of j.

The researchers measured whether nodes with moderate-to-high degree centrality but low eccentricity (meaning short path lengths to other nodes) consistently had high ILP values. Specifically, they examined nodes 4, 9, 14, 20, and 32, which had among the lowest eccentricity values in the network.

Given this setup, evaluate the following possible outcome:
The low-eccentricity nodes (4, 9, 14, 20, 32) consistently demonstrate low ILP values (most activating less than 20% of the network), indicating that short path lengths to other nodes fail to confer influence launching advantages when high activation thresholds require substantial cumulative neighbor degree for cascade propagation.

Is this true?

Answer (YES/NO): YES